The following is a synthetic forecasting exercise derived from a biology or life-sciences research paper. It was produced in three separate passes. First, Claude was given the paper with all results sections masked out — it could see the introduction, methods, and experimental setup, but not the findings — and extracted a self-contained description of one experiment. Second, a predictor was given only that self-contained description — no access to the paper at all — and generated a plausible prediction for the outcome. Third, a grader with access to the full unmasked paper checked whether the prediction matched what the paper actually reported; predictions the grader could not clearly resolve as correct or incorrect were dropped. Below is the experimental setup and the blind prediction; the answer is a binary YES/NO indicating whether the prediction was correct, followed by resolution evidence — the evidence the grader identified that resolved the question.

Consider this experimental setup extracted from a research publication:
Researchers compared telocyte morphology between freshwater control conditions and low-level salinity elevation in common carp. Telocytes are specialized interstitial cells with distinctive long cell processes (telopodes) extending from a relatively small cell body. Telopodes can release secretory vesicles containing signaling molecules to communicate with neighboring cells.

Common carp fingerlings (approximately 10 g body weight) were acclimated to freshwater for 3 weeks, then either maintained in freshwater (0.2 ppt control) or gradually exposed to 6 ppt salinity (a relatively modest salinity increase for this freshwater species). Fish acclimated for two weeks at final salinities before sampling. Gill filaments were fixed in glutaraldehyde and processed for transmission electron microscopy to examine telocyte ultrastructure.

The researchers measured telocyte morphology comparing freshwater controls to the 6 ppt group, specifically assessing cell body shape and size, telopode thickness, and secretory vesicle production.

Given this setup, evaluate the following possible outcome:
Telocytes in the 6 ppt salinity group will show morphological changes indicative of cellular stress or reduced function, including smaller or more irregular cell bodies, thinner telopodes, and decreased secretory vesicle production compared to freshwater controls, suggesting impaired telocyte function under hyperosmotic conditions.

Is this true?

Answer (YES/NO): NO